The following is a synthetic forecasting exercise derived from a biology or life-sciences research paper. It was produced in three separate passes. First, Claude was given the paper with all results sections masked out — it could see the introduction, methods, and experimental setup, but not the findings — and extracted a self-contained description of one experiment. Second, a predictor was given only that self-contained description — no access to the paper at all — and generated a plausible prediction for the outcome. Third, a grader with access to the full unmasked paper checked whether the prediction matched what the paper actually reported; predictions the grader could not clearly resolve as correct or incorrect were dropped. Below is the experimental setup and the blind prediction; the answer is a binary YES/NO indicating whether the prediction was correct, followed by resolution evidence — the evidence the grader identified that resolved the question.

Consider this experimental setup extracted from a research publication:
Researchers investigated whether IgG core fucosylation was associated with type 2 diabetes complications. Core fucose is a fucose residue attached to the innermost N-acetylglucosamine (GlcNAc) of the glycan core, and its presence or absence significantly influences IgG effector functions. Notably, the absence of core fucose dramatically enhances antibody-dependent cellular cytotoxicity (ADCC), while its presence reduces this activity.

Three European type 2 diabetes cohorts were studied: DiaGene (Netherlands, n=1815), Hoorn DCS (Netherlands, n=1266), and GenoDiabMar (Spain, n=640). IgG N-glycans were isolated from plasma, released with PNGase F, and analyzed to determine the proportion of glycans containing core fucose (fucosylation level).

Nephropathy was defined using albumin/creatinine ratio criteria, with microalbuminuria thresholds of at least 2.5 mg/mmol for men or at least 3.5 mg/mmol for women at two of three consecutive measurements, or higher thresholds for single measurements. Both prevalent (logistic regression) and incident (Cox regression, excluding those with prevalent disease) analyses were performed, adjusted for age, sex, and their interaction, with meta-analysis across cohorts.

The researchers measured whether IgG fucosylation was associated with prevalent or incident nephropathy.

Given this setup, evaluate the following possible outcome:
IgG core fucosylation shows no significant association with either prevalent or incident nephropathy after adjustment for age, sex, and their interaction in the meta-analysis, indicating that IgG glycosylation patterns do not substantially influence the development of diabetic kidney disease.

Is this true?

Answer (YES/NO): YES